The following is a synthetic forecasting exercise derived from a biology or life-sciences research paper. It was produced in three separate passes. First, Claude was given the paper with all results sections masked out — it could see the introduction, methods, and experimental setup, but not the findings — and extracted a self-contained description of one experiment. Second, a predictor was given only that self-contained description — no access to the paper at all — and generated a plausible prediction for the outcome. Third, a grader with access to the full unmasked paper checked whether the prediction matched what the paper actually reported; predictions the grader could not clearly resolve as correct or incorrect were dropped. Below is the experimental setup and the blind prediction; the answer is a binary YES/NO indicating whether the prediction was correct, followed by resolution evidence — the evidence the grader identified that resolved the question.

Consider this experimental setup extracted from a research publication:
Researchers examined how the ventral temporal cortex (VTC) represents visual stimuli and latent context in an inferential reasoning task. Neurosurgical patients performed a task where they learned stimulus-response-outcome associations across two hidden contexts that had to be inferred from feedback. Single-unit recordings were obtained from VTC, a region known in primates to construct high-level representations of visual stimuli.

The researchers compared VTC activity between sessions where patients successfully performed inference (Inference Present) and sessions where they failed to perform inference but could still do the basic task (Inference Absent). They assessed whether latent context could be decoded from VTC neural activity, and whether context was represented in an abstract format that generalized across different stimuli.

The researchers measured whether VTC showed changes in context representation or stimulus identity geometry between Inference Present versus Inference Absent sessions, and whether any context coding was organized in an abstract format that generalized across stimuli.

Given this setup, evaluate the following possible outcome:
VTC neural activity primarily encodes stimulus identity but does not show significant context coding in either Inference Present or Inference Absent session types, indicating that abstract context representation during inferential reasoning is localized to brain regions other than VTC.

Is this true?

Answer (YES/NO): NO